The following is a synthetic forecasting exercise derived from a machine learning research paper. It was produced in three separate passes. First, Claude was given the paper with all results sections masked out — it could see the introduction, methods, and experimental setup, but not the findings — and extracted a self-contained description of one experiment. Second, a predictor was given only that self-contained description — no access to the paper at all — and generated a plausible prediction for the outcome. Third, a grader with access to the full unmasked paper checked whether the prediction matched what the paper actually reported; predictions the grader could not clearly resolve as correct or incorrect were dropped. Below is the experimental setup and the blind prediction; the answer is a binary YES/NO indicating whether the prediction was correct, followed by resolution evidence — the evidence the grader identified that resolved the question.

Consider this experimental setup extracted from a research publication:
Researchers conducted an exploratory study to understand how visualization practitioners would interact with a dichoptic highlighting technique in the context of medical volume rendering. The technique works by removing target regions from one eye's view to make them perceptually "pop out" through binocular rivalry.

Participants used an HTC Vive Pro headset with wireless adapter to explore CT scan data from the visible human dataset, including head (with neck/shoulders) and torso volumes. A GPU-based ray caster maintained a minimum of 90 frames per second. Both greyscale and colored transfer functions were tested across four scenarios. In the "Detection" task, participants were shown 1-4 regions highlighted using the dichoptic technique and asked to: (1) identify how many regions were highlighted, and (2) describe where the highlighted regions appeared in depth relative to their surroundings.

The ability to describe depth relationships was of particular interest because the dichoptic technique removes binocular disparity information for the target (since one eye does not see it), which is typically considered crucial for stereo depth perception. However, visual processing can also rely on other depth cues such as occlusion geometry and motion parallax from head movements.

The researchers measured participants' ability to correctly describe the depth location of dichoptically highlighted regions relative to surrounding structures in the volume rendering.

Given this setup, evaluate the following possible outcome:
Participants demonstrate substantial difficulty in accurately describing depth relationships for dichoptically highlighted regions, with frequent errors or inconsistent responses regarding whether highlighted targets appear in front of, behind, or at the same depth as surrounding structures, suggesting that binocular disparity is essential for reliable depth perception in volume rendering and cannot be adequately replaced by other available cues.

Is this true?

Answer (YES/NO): NO